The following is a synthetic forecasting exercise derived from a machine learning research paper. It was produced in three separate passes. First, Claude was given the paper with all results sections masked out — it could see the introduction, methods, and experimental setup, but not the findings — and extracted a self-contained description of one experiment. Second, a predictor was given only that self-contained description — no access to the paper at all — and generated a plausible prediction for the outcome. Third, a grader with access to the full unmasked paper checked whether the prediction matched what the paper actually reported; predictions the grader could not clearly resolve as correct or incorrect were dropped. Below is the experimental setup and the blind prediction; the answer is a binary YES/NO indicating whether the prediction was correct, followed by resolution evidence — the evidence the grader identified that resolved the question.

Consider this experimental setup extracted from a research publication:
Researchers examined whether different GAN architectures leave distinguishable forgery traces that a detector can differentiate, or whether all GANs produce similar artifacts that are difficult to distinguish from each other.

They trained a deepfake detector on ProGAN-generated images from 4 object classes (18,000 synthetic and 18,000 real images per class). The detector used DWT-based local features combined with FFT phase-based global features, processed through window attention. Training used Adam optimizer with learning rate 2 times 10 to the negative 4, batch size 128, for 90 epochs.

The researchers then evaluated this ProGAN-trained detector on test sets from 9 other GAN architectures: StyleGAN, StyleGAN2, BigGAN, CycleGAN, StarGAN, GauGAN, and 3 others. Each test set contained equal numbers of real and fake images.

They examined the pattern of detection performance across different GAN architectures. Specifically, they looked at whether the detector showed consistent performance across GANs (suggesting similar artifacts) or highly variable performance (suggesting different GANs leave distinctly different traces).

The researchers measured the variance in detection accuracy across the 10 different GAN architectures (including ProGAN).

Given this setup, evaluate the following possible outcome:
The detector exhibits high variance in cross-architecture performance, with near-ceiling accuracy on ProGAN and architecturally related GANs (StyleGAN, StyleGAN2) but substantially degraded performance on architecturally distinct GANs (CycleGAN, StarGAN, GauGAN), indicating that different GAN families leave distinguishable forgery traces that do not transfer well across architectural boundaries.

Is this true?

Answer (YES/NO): NO